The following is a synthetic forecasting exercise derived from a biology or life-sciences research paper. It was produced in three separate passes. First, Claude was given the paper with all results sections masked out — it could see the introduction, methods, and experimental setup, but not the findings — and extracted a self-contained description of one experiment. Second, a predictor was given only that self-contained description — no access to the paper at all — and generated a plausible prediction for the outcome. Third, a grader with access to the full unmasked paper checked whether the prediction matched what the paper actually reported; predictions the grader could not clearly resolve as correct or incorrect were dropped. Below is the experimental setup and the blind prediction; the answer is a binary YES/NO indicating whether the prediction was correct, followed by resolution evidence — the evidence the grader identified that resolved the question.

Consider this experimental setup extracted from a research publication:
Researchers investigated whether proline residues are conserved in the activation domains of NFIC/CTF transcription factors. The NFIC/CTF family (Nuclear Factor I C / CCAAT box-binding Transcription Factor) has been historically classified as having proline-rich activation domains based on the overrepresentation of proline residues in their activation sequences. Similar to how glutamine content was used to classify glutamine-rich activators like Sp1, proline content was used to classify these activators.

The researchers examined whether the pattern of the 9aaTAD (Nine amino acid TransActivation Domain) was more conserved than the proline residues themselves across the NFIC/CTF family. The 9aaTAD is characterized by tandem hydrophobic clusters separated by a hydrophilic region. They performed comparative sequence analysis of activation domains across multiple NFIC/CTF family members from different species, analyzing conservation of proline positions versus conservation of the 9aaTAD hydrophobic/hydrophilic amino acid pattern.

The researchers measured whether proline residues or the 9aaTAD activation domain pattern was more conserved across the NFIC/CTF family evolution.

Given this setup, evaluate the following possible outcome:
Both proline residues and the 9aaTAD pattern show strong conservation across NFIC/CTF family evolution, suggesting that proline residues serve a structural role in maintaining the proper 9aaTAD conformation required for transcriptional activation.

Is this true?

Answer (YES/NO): NO